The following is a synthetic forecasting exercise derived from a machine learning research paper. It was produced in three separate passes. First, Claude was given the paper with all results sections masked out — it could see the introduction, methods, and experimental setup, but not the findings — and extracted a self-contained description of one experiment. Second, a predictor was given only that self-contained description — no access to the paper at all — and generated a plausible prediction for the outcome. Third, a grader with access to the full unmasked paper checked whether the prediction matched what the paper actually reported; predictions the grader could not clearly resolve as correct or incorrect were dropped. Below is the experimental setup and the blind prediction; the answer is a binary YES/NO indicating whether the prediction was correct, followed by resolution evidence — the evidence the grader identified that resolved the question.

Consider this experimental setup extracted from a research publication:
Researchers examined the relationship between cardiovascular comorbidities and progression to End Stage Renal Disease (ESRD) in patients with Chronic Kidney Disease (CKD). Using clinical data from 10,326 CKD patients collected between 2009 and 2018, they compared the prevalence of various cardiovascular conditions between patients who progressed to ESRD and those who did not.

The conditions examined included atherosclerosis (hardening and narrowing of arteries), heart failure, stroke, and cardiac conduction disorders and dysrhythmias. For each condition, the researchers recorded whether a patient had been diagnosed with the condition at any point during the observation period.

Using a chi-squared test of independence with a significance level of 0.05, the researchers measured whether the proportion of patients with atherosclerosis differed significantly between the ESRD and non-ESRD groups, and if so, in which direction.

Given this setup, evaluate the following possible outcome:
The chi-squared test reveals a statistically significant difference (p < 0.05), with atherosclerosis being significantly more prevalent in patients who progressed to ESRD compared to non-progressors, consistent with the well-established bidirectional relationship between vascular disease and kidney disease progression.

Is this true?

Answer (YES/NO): NO